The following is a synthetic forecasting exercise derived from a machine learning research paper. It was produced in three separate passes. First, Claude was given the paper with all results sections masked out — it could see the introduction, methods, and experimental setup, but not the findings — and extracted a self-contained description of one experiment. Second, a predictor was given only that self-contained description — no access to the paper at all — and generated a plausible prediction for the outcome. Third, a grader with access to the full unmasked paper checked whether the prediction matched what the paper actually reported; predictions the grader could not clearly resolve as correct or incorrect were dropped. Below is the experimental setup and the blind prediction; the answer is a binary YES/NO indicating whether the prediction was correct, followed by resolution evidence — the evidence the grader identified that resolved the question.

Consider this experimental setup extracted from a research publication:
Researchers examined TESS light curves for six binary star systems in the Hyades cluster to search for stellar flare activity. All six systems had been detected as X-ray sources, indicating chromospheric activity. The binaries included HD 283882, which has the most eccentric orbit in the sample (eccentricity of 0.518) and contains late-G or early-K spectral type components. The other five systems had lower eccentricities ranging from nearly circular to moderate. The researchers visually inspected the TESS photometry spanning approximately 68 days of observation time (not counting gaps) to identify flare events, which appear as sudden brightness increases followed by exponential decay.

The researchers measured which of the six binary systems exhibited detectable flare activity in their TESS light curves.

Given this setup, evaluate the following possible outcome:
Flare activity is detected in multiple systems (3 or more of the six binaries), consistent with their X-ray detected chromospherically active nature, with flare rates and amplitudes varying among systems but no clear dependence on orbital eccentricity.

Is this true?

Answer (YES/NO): NO